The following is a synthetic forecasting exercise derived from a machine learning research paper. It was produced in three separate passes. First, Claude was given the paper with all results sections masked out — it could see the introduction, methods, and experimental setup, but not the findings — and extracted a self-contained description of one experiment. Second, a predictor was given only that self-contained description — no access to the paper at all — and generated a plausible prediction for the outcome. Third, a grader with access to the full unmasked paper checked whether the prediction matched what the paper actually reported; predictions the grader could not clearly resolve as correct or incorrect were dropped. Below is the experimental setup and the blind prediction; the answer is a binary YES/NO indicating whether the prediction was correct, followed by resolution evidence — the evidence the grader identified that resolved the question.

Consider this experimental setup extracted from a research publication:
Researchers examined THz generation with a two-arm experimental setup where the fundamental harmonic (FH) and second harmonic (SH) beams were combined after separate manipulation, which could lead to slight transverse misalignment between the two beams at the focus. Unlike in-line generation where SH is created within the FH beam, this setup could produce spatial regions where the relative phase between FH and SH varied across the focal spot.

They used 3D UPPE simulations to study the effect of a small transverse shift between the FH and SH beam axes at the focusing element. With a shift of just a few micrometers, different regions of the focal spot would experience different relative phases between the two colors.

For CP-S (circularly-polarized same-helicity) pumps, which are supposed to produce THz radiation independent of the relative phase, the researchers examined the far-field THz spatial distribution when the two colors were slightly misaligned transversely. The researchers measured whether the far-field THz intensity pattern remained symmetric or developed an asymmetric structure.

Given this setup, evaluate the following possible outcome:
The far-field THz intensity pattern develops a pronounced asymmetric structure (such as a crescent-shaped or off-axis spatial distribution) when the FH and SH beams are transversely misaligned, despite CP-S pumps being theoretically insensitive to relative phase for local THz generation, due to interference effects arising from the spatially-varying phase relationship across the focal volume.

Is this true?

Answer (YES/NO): YES